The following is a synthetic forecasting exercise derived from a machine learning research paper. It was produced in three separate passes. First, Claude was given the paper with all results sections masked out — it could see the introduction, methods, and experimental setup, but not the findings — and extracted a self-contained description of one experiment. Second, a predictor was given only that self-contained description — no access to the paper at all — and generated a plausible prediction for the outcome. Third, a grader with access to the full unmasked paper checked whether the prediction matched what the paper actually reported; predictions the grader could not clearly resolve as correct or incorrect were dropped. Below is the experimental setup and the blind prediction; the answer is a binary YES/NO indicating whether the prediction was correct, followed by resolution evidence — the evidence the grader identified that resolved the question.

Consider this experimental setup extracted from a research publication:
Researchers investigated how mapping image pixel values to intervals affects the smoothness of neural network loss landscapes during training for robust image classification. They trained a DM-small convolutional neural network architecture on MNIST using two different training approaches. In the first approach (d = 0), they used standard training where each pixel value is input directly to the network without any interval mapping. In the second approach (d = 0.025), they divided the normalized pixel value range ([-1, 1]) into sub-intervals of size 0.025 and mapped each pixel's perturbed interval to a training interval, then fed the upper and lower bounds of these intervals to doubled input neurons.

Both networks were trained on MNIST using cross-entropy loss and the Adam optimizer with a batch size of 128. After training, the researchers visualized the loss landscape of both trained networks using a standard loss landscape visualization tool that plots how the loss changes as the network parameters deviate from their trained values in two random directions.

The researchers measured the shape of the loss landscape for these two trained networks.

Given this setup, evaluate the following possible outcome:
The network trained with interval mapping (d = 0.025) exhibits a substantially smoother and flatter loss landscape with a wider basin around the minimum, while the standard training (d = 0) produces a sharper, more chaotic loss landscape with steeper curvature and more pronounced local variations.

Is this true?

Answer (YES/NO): YES